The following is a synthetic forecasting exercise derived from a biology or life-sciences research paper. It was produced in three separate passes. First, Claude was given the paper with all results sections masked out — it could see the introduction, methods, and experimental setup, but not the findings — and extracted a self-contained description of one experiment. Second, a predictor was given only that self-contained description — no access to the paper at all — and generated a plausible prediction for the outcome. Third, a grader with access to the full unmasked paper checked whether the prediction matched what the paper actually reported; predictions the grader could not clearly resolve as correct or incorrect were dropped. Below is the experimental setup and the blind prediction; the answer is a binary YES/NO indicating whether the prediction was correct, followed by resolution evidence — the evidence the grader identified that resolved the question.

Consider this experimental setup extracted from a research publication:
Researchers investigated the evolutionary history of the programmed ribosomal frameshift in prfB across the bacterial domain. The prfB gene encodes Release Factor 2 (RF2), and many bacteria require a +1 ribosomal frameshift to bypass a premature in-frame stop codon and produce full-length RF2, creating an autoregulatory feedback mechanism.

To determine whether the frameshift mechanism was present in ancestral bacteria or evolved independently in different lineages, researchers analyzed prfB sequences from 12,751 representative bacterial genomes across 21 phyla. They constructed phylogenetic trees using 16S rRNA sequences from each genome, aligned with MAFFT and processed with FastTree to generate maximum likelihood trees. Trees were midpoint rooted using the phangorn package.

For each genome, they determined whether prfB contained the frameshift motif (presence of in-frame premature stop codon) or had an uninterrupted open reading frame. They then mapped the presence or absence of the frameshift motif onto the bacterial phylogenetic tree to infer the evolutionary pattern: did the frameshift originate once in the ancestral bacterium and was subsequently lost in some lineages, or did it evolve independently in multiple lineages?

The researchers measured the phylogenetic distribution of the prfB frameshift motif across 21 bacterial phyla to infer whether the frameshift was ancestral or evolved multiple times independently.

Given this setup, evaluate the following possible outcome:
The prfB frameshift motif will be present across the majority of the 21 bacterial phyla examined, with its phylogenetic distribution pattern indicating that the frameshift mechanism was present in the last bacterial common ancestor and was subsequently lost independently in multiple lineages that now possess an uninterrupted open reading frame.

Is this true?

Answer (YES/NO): YES